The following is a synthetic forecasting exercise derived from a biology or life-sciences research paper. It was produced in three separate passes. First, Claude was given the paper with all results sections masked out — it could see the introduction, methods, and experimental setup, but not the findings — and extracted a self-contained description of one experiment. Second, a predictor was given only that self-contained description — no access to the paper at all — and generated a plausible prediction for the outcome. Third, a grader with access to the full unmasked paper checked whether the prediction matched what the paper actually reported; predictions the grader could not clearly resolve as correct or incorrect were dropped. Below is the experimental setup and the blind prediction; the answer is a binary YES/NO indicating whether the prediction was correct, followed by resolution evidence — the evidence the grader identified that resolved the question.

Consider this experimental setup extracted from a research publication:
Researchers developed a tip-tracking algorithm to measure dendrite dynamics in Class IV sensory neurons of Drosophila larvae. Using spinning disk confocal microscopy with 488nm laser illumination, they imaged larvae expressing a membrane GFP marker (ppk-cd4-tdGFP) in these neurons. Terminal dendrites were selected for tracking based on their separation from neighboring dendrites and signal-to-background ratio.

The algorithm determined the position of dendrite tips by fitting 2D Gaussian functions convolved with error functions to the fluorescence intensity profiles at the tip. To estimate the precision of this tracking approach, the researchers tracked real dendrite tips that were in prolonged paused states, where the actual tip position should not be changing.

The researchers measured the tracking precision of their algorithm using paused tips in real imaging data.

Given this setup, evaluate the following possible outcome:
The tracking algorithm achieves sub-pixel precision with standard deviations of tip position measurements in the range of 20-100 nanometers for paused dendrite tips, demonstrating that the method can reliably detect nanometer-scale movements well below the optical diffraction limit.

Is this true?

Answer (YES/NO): YES